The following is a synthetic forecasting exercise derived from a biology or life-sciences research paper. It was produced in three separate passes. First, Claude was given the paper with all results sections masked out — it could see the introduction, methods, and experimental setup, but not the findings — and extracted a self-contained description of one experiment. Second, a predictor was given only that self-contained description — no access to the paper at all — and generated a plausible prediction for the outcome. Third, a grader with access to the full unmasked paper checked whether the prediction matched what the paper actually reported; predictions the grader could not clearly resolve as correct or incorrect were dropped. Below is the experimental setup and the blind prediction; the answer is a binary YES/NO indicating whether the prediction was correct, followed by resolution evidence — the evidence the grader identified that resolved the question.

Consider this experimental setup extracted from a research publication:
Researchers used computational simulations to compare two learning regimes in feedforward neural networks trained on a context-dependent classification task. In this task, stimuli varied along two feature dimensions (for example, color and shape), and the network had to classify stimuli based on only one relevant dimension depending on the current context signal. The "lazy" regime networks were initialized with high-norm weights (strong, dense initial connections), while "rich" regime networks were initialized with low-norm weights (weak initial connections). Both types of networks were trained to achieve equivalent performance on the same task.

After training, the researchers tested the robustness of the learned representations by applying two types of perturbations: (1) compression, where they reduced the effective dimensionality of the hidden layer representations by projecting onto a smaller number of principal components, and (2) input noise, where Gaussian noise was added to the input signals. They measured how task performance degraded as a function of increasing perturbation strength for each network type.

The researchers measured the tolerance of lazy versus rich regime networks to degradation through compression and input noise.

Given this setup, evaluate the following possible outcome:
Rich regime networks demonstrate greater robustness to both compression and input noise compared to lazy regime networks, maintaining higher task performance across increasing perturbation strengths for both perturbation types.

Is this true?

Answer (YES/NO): YES